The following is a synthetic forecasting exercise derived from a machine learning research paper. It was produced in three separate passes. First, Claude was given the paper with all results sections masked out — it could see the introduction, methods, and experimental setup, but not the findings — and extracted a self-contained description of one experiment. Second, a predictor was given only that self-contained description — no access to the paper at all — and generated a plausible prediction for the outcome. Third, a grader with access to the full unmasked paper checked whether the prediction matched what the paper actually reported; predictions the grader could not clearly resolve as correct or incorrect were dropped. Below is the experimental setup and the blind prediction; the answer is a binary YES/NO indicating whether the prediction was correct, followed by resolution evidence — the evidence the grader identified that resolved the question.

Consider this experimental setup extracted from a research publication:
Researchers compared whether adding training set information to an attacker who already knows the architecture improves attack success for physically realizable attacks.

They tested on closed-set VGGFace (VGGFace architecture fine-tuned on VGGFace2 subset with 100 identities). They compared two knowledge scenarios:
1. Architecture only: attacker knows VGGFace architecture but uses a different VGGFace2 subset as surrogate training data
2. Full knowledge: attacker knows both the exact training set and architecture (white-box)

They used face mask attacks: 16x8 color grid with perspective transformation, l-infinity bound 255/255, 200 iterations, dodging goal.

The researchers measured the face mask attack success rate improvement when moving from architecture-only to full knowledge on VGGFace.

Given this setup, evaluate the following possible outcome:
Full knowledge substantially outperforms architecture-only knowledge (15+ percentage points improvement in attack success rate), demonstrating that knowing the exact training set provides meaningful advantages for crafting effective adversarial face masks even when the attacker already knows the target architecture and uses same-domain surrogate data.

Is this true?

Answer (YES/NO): YES